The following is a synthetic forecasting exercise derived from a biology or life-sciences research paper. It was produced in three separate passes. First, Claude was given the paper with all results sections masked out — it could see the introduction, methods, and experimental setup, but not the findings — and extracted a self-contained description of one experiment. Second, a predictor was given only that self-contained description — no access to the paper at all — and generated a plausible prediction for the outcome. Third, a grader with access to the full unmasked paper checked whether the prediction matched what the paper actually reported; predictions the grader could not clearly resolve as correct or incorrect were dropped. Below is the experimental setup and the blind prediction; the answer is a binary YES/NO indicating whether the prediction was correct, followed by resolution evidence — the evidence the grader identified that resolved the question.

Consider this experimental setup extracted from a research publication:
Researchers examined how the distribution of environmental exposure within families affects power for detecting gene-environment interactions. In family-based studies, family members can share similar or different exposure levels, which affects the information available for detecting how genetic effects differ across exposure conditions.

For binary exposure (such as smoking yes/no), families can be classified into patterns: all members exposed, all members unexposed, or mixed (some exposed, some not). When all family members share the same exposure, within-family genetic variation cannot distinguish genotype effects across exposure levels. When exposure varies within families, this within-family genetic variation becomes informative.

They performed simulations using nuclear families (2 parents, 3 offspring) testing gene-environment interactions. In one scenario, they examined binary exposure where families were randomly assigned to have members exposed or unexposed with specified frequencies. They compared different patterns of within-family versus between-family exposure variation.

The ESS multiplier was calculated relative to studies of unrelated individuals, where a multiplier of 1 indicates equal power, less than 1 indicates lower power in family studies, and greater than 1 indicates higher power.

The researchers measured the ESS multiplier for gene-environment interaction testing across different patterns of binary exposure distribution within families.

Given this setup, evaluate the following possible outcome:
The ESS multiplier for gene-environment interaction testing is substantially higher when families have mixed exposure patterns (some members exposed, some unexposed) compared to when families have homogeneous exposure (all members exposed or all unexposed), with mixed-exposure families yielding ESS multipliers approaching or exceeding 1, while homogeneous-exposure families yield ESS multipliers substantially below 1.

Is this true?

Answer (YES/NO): NO